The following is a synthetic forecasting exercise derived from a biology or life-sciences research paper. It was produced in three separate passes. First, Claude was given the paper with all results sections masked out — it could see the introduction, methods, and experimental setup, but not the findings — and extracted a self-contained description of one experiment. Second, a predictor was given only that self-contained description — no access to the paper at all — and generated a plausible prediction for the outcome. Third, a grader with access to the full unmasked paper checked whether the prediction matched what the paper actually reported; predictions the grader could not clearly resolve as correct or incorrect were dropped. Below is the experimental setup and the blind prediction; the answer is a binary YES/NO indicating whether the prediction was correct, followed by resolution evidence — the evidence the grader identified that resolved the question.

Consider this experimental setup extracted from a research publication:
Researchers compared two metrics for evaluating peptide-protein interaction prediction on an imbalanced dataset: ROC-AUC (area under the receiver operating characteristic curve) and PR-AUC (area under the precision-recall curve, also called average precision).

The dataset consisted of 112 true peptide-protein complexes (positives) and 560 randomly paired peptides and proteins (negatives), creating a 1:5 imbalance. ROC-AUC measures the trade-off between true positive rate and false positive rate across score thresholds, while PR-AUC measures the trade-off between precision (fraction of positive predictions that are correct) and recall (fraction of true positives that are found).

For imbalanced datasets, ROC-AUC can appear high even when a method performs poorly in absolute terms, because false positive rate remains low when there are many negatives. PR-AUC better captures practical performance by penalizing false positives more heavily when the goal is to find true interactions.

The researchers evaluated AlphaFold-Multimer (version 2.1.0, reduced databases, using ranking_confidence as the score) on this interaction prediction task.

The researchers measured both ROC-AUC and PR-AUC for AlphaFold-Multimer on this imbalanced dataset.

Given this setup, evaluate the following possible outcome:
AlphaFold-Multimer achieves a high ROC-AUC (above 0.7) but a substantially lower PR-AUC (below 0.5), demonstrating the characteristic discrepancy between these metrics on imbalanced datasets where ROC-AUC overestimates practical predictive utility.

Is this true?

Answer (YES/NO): NO